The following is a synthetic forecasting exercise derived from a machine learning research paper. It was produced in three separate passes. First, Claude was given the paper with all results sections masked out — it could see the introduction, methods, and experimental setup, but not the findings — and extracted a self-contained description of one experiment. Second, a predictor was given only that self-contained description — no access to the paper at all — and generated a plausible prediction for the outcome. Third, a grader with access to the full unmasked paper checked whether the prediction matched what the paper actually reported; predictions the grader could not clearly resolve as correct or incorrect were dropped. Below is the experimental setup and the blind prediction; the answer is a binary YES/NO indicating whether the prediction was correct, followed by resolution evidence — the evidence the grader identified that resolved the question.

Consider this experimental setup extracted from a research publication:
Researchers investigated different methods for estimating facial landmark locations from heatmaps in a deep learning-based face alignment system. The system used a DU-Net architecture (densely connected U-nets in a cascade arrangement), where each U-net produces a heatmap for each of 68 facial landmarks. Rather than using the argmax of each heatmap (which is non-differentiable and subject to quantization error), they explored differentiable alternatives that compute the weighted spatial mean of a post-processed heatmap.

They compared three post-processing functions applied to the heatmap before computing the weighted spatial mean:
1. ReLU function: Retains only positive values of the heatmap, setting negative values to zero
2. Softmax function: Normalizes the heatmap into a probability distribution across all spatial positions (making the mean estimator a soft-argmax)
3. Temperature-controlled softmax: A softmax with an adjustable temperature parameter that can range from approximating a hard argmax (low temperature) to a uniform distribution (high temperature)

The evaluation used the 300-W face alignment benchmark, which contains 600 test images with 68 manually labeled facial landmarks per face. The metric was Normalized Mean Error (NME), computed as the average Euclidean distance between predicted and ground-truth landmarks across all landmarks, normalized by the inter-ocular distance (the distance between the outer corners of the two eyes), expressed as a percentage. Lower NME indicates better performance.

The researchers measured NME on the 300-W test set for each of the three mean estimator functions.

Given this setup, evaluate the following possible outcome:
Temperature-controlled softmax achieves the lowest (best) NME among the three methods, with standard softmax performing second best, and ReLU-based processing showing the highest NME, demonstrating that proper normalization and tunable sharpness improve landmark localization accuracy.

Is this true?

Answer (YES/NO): NO